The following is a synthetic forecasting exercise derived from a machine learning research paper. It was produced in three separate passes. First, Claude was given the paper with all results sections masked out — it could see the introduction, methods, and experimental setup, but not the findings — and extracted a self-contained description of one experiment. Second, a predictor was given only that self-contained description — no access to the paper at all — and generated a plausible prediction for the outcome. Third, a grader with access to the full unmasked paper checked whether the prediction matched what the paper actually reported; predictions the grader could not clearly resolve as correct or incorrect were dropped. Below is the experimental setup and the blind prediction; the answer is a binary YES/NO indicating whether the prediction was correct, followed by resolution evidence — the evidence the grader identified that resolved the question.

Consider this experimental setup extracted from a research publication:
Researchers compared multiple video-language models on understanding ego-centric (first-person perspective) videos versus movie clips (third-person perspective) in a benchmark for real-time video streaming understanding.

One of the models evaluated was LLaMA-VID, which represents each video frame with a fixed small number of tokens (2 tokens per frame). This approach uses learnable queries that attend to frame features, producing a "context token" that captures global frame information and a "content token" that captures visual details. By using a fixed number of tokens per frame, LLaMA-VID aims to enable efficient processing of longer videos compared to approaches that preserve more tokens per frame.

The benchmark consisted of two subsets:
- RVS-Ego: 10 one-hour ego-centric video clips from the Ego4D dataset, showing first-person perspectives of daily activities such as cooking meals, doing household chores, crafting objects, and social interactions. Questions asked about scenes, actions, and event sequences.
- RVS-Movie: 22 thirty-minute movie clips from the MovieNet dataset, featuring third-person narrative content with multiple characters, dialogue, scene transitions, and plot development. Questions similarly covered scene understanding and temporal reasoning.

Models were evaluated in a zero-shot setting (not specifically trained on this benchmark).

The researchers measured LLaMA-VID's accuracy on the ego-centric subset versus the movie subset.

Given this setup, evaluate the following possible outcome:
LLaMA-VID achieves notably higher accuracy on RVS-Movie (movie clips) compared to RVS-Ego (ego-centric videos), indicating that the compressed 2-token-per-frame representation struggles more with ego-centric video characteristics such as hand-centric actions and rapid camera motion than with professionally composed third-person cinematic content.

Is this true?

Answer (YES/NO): NO